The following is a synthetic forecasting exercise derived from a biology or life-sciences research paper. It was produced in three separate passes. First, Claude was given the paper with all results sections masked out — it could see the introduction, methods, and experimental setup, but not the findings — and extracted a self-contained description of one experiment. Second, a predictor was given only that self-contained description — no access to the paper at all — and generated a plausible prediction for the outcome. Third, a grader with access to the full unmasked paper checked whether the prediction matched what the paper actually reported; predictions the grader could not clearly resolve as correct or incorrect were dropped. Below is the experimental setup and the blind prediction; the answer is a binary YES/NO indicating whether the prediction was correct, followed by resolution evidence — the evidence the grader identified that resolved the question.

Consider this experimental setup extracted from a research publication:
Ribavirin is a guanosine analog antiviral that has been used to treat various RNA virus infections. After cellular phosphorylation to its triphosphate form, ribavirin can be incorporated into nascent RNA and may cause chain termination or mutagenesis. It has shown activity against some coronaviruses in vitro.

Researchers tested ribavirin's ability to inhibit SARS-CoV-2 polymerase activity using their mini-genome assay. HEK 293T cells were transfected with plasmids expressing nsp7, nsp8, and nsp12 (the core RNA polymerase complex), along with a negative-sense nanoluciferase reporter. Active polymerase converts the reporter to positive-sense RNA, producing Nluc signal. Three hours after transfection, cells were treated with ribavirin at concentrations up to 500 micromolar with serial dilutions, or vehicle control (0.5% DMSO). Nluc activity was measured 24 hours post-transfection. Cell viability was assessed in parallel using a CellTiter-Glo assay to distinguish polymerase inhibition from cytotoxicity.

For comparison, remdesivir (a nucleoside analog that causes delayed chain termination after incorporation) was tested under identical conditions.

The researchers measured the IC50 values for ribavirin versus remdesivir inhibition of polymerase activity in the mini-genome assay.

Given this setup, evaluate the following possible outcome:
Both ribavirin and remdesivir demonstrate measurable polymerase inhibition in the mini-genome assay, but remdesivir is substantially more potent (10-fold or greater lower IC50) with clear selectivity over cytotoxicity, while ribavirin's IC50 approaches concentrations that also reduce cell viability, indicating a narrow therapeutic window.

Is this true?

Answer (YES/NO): NO